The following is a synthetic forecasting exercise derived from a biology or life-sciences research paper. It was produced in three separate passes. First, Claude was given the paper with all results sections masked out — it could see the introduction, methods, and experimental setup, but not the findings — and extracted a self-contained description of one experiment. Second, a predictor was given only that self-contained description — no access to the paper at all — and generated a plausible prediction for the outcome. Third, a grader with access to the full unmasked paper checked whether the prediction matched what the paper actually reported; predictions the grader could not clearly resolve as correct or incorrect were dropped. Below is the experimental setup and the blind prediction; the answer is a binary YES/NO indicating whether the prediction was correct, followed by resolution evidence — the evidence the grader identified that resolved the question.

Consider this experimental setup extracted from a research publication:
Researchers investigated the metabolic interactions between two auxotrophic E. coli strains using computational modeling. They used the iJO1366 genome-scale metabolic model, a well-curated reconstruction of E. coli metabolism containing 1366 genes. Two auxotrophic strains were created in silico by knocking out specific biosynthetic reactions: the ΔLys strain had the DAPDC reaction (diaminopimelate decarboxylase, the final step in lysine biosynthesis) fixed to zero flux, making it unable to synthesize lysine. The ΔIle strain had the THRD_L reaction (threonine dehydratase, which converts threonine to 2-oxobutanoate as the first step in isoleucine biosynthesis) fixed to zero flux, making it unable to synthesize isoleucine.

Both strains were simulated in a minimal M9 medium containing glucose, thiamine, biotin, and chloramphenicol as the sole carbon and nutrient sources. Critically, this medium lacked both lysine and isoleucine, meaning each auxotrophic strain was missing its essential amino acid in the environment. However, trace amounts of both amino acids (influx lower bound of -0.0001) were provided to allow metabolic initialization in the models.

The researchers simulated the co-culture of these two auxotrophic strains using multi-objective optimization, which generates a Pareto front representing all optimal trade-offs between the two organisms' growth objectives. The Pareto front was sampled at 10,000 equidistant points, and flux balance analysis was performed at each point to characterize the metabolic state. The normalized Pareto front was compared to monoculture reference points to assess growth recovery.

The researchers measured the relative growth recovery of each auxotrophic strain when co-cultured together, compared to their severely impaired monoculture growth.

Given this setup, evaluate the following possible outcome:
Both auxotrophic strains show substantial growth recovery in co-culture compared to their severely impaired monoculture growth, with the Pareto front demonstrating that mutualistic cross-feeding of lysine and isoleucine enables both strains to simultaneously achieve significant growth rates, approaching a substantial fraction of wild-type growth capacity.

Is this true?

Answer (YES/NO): YES